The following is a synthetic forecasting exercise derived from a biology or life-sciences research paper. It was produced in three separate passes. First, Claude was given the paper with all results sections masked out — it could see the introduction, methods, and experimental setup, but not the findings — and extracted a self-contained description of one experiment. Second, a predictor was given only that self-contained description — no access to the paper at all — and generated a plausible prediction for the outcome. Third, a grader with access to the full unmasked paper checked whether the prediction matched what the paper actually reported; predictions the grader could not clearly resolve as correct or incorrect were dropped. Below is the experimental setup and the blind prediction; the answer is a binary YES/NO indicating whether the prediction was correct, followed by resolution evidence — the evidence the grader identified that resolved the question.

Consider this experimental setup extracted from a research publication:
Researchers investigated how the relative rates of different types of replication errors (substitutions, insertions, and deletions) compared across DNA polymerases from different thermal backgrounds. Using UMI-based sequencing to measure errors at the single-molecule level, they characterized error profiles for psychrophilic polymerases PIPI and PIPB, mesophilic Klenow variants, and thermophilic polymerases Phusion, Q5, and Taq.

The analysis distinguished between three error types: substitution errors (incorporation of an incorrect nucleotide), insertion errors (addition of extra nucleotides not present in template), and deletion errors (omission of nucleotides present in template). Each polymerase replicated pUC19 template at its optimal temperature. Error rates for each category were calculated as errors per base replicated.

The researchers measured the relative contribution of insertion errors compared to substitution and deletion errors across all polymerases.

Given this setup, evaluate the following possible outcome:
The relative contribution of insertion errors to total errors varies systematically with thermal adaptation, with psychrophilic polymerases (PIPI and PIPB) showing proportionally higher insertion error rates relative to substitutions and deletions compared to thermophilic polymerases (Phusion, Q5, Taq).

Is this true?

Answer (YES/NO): NO